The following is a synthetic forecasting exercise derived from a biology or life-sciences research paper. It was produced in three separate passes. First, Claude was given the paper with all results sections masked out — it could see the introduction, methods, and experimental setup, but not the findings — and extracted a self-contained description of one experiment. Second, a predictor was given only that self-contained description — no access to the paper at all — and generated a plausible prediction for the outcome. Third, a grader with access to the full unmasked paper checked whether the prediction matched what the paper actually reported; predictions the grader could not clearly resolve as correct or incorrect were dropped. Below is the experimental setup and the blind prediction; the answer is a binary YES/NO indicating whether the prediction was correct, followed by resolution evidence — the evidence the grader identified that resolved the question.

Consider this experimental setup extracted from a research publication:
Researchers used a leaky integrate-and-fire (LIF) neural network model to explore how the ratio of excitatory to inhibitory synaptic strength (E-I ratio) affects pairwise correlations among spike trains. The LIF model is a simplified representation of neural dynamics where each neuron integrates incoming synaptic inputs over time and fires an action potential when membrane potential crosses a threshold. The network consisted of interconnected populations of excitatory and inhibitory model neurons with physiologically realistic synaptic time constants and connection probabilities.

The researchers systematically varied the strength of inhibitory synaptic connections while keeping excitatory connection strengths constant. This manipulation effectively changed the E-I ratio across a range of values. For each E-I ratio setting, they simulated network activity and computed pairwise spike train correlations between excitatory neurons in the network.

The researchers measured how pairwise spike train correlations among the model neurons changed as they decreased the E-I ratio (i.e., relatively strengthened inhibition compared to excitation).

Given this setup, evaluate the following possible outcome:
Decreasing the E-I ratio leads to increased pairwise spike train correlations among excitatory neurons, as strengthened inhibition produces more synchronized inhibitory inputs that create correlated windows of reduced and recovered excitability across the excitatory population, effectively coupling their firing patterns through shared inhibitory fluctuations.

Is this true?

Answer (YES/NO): NO